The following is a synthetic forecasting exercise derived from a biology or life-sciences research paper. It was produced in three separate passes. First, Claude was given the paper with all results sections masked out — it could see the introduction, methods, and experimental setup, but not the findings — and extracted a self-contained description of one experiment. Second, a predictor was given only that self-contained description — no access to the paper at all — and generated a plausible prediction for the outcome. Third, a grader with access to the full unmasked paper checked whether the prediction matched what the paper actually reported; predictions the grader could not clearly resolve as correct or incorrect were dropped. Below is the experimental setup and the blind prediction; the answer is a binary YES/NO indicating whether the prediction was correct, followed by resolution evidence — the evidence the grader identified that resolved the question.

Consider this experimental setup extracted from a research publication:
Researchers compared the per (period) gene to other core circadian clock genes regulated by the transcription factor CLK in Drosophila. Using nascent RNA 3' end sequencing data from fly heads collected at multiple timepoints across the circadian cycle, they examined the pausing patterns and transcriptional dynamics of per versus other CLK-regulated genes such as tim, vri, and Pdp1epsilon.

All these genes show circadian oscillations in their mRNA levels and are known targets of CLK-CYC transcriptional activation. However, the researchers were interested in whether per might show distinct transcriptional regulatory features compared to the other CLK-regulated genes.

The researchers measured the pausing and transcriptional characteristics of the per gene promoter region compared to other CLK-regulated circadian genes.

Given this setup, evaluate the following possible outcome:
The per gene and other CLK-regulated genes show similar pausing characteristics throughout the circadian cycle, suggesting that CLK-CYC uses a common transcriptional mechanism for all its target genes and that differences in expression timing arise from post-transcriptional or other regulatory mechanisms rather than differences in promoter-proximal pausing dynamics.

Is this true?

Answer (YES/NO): NO